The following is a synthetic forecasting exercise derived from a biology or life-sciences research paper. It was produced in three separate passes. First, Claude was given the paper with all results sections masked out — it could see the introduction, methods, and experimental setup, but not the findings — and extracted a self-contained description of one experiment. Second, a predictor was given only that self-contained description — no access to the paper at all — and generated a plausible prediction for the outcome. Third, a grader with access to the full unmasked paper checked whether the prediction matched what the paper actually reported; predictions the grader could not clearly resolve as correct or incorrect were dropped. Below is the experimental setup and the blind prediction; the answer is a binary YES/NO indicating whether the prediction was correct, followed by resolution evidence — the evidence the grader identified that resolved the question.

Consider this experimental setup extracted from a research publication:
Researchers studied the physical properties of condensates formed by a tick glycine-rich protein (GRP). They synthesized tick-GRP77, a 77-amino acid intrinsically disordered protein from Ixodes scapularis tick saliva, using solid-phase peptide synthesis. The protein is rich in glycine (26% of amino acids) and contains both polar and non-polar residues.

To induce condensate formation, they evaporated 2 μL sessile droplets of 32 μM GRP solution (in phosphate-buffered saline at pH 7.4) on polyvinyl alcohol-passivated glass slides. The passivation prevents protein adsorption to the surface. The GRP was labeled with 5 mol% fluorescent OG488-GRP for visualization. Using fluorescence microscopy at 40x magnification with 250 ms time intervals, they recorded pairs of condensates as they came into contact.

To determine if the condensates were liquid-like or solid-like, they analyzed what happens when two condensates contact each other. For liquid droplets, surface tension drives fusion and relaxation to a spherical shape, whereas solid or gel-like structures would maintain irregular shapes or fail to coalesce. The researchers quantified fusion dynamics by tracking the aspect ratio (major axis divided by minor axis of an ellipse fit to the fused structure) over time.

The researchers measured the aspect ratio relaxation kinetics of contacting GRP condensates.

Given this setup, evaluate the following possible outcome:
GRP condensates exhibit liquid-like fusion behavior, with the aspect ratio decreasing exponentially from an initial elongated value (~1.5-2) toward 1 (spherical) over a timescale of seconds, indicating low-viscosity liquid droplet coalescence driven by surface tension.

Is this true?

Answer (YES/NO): NO